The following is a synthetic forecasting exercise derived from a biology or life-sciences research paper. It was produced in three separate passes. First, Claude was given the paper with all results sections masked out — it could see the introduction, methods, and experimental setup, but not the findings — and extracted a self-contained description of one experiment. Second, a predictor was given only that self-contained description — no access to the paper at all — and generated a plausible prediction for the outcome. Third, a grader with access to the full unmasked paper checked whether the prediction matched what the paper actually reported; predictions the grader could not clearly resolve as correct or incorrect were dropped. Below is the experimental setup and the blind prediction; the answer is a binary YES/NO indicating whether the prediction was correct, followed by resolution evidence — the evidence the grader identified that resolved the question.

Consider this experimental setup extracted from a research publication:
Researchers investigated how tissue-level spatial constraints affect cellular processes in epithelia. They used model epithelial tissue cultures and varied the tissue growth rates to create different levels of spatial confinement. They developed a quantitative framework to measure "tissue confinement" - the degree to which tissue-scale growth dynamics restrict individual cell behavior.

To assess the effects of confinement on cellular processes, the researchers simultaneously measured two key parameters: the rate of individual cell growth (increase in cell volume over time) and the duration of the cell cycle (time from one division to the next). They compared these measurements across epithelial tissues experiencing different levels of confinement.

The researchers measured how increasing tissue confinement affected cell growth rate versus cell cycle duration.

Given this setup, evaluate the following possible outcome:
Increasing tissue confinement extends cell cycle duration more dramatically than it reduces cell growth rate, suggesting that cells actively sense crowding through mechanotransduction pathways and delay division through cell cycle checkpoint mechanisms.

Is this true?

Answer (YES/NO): NO